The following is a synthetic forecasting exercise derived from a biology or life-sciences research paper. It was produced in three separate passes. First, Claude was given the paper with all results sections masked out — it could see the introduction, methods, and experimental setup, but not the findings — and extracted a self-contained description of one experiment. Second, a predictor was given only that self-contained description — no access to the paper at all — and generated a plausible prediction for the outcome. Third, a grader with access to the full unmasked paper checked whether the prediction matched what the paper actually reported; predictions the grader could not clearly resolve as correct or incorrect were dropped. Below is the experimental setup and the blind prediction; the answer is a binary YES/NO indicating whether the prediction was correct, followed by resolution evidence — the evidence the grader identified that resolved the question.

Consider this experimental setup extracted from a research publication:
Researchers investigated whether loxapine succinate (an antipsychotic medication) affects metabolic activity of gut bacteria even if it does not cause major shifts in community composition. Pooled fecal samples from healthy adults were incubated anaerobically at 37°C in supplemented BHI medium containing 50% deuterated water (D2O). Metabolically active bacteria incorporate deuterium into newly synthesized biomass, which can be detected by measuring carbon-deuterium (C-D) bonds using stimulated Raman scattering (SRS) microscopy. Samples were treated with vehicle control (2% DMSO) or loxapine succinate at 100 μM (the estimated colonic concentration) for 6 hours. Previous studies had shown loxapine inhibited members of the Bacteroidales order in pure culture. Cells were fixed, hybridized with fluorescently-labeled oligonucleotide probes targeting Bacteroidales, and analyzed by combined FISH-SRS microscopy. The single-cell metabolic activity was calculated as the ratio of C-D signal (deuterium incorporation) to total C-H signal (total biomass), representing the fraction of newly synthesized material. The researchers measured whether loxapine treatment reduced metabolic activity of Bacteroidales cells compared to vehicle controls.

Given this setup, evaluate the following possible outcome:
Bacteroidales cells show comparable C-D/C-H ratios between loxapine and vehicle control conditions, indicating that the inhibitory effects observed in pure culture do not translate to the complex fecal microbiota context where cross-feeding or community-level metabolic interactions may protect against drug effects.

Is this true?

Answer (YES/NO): NO